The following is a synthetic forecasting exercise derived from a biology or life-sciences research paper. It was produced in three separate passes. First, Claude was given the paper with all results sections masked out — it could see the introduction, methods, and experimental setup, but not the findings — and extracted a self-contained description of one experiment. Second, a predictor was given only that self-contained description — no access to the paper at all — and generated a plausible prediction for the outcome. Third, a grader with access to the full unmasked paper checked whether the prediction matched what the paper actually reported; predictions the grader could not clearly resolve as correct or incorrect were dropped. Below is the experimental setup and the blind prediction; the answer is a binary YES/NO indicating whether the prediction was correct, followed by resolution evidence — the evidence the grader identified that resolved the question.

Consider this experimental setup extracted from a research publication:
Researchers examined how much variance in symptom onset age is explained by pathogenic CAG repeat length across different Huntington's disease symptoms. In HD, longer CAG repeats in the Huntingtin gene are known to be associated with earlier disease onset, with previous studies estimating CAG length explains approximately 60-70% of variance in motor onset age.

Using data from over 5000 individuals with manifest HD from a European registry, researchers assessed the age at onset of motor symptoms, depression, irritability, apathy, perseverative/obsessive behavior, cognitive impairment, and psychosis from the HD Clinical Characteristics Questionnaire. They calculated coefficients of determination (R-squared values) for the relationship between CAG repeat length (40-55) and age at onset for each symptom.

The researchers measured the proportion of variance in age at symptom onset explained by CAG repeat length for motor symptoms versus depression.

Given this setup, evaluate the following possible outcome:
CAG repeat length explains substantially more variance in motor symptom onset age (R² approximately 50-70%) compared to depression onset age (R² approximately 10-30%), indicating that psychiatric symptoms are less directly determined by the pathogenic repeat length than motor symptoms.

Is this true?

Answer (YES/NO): NO